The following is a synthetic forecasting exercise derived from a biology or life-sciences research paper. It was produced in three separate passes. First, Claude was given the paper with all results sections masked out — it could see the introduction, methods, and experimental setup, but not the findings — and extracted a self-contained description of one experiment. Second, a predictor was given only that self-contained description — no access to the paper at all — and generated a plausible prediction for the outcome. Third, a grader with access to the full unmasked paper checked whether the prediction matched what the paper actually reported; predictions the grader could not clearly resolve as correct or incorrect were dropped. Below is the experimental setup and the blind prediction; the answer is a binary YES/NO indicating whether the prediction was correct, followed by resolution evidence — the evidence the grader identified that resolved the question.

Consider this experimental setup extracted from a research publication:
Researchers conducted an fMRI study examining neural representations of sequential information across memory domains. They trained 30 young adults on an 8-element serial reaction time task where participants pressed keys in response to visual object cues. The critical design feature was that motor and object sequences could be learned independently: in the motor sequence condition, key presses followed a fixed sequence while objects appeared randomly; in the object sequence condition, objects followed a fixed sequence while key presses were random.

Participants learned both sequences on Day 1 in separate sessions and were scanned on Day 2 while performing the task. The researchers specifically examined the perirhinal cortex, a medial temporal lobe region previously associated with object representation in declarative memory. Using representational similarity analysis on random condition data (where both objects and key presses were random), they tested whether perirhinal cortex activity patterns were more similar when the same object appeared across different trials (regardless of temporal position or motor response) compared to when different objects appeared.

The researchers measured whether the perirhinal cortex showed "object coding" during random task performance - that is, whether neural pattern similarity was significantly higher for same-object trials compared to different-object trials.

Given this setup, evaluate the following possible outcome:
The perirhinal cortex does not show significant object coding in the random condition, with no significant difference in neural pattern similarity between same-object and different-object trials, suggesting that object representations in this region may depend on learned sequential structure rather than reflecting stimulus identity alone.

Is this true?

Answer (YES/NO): YES